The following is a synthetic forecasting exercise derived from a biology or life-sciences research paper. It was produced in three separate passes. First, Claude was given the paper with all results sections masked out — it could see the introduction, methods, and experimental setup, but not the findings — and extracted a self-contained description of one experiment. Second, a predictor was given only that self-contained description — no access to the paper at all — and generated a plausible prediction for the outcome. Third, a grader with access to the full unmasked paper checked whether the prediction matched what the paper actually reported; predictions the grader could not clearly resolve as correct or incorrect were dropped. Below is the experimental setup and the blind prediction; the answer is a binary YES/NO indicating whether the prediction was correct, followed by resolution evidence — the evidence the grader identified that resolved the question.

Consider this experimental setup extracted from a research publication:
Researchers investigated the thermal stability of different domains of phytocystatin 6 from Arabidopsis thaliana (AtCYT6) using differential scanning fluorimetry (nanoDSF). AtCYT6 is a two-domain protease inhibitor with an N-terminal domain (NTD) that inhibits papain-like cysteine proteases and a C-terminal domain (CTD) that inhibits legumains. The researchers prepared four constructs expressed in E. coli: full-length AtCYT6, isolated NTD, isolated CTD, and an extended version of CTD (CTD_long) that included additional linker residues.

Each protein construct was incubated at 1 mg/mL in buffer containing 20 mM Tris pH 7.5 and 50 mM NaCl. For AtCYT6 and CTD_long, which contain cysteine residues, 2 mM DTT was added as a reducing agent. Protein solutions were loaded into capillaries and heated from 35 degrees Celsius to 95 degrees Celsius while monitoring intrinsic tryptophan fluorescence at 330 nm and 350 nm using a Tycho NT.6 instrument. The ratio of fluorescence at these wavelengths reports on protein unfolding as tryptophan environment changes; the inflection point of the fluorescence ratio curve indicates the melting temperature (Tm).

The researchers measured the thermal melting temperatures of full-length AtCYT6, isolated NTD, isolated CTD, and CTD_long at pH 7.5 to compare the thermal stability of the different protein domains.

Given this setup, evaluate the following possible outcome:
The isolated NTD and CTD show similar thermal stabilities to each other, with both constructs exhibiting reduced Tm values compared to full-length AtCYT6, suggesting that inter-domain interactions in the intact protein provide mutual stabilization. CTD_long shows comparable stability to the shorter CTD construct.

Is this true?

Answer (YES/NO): NO